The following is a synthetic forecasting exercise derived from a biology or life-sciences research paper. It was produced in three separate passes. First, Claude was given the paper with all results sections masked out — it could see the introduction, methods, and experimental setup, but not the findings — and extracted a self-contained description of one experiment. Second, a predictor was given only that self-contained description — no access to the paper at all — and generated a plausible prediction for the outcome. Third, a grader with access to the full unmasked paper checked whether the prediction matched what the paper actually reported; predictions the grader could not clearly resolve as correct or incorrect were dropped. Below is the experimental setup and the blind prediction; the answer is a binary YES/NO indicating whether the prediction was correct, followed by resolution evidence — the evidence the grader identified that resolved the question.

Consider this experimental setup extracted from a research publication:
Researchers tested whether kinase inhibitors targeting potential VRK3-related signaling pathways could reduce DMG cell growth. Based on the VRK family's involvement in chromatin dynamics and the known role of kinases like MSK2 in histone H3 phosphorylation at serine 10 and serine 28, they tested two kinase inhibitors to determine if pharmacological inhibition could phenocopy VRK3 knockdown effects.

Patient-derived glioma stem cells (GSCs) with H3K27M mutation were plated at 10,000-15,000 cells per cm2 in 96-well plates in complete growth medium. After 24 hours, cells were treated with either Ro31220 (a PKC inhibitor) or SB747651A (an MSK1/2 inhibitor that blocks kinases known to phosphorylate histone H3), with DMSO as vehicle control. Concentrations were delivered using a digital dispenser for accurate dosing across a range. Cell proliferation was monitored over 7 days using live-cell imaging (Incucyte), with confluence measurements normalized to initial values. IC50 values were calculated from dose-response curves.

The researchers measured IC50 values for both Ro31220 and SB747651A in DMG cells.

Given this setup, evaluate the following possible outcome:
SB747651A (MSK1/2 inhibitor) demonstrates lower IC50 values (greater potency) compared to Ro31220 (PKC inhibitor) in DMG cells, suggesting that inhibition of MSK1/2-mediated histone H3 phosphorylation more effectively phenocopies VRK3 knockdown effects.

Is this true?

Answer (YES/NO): NO